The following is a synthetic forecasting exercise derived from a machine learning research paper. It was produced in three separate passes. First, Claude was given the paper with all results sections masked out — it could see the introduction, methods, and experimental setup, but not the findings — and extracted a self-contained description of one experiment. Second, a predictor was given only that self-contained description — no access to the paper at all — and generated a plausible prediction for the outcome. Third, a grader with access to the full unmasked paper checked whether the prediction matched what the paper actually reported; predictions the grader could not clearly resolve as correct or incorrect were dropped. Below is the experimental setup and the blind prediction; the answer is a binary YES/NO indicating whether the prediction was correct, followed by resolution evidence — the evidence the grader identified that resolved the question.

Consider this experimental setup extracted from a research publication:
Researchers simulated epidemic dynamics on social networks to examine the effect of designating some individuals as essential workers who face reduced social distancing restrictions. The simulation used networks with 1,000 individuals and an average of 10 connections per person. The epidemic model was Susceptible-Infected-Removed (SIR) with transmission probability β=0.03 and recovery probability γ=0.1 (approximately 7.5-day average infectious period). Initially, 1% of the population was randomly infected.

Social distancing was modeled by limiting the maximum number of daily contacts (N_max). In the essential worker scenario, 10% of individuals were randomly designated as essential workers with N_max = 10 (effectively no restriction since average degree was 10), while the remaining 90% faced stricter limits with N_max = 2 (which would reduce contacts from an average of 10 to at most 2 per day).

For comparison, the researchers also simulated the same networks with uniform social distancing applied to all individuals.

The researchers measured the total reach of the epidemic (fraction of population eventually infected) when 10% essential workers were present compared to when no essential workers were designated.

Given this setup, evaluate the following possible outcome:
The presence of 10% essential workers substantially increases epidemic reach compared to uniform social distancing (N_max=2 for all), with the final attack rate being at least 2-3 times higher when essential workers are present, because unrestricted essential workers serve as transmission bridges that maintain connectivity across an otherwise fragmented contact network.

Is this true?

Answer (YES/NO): NO